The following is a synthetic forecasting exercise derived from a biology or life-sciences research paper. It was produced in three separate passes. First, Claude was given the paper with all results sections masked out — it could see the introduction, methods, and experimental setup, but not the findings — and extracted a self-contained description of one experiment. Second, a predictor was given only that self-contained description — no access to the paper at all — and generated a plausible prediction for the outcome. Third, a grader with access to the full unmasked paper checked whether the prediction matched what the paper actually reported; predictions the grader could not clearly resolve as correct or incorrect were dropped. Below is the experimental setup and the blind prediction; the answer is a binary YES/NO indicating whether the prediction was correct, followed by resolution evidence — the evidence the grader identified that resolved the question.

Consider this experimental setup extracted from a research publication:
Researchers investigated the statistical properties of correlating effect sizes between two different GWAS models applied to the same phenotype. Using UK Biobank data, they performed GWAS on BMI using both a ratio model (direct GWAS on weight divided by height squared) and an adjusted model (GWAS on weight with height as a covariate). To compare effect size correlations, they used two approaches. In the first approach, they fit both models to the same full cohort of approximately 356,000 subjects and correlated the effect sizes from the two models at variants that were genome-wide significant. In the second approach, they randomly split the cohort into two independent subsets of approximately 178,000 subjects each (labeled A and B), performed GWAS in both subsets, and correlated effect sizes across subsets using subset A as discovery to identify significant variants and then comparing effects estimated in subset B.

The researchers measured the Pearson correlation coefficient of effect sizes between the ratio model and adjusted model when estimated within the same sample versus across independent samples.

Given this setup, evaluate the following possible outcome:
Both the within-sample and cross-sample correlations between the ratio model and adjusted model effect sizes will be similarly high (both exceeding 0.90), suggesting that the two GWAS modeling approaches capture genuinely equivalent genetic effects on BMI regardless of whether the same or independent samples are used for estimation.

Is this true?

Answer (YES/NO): NO